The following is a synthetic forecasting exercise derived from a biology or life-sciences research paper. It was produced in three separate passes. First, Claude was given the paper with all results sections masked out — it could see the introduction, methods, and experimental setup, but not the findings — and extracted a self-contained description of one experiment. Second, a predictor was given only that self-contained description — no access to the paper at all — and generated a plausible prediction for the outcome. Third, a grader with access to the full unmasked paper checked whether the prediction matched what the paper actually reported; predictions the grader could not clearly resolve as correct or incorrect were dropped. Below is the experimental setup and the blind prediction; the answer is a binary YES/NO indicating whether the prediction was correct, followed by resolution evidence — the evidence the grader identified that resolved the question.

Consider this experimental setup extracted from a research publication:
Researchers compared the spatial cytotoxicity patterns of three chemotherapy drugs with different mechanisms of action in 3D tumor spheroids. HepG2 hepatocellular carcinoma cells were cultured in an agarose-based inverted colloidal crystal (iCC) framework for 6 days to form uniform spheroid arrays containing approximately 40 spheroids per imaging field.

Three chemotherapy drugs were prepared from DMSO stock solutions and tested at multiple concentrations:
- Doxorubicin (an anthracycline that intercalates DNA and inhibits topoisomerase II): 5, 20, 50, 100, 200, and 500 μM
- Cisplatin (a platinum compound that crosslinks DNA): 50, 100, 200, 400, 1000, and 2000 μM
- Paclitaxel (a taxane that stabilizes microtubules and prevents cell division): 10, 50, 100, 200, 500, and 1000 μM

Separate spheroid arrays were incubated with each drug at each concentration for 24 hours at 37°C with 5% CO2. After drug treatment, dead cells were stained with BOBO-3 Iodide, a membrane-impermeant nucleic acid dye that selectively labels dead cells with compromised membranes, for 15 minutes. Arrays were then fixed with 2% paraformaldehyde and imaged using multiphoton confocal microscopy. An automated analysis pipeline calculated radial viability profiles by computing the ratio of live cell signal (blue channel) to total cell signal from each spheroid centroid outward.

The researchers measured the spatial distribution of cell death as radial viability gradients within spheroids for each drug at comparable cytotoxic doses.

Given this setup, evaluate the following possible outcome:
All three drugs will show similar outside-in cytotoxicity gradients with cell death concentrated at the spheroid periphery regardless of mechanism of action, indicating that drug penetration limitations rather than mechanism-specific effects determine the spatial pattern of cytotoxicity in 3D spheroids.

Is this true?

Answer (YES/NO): NO